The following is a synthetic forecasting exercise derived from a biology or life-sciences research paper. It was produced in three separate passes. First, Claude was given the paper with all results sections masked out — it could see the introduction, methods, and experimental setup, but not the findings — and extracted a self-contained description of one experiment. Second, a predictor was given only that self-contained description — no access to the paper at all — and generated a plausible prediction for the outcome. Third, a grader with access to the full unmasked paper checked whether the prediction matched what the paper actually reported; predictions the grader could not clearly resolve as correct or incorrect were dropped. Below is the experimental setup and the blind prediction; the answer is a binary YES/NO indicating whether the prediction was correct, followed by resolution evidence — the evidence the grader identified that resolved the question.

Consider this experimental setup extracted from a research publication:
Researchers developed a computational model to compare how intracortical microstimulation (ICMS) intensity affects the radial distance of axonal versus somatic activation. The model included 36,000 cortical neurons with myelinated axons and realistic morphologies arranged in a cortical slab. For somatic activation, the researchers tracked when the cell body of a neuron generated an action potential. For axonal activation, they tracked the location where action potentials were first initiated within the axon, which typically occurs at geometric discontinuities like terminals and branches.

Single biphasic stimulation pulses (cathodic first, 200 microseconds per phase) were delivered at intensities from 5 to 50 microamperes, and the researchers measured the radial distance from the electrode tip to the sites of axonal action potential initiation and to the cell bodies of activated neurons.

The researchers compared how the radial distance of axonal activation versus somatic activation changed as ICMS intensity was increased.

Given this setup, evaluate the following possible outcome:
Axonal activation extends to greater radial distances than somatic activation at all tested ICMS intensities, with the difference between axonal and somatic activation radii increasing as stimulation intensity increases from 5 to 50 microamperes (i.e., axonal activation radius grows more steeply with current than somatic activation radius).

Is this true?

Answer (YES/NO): NO